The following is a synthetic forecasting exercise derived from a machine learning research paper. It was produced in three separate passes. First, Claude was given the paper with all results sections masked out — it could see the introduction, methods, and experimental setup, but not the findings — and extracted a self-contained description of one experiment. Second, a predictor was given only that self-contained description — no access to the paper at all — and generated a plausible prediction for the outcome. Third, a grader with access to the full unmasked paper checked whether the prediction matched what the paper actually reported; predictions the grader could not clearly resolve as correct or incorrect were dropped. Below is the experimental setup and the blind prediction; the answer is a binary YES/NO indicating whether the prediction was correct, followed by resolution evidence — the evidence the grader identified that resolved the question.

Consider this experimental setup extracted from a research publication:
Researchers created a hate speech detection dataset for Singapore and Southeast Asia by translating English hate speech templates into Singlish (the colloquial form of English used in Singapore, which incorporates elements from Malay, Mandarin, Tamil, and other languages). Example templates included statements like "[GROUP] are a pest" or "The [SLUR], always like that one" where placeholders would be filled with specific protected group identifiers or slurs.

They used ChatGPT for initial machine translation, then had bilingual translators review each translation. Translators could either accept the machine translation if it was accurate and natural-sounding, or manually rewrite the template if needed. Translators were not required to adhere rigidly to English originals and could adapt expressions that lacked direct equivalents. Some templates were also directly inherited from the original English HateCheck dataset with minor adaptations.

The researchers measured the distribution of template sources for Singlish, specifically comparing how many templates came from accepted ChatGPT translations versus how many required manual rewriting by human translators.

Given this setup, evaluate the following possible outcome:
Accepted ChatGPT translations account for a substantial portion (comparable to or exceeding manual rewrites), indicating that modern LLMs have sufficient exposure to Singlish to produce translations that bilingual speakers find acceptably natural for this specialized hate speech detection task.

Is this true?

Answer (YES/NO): YES